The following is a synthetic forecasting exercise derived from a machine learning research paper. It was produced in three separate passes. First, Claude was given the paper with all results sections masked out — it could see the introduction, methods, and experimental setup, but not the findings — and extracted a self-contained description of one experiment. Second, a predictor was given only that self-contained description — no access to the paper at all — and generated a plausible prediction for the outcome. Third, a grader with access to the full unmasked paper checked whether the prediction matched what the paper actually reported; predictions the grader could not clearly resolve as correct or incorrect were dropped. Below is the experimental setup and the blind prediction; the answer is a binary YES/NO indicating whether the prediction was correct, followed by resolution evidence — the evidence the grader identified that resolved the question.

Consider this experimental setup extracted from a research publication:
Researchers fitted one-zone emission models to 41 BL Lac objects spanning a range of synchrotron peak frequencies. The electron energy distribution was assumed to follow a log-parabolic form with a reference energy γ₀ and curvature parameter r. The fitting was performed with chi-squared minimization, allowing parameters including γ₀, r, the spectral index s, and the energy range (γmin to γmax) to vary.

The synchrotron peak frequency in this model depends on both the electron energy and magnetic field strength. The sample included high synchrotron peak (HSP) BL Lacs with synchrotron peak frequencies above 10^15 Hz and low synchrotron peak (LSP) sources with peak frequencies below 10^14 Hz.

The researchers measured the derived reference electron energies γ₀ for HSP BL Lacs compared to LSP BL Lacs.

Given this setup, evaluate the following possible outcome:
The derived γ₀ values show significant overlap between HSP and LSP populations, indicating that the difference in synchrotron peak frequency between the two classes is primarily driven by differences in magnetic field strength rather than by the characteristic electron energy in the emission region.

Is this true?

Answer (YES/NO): NO